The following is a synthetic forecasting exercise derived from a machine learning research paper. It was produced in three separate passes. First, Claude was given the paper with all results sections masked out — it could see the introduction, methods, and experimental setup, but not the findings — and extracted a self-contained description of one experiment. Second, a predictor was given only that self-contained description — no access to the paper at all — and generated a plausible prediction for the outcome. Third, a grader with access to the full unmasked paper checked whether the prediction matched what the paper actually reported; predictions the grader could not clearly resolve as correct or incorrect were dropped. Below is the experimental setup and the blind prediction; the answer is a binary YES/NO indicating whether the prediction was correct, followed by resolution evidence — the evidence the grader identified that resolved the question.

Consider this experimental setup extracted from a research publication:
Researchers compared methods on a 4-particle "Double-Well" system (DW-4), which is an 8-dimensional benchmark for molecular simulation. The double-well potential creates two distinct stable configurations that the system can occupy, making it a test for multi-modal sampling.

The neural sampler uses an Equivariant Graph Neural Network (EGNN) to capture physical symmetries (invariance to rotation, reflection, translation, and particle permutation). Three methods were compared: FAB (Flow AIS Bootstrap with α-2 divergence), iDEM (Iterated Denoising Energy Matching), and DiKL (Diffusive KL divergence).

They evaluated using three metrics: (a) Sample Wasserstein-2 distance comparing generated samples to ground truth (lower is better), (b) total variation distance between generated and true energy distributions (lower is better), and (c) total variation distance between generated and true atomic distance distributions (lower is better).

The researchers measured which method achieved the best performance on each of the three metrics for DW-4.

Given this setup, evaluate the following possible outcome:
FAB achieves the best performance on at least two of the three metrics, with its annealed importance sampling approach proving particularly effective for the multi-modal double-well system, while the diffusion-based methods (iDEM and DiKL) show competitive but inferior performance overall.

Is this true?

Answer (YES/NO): YES